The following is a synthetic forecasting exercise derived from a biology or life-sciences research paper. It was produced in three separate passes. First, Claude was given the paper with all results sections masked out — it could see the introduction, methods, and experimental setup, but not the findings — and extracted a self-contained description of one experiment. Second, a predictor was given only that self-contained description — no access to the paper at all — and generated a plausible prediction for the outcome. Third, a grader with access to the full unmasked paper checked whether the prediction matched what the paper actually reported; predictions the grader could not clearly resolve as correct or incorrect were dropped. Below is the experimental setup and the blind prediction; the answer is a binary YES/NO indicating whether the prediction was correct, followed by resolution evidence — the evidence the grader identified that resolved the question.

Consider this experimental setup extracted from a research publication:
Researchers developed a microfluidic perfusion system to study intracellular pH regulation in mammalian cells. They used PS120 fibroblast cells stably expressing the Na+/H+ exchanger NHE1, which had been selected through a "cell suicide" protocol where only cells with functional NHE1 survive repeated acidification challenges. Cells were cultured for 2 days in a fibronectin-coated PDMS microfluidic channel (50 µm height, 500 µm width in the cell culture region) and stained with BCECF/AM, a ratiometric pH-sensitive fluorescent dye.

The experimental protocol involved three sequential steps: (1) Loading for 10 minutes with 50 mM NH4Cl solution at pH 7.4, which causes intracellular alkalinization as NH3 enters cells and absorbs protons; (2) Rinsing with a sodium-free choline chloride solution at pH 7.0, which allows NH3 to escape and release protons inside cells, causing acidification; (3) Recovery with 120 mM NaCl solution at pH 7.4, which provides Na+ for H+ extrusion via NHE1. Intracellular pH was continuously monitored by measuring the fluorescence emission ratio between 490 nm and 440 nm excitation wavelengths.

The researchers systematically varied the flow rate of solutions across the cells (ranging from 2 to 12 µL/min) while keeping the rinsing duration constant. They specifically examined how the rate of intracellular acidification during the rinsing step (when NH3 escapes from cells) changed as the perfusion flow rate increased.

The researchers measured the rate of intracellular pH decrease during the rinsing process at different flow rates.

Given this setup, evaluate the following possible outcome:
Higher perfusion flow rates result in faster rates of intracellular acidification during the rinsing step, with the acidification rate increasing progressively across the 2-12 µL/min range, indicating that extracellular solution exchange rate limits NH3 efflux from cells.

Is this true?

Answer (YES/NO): NO